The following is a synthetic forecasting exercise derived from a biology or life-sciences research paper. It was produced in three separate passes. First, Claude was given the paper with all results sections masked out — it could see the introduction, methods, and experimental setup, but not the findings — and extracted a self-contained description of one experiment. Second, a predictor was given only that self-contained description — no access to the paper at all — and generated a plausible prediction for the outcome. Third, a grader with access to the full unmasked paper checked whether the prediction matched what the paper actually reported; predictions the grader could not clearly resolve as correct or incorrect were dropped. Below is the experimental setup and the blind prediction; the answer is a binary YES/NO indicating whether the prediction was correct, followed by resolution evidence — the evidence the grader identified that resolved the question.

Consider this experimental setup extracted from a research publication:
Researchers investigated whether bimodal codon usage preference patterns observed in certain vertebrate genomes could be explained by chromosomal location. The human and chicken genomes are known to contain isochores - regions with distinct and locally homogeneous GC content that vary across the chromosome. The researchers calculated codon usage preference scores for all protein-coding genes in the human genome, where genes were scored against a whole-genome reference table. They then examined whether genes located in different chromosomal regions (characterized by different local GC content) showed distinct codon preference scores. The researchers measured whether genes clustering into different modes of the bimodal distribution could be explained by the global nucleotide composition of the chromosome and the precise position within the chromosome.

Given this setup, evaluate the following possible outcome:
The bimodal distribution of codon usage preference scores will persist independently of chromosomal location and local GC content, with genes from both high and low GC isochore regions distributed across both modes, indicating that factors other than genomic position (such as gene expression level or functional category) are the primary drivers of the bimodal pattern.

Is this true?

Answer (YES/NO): NO